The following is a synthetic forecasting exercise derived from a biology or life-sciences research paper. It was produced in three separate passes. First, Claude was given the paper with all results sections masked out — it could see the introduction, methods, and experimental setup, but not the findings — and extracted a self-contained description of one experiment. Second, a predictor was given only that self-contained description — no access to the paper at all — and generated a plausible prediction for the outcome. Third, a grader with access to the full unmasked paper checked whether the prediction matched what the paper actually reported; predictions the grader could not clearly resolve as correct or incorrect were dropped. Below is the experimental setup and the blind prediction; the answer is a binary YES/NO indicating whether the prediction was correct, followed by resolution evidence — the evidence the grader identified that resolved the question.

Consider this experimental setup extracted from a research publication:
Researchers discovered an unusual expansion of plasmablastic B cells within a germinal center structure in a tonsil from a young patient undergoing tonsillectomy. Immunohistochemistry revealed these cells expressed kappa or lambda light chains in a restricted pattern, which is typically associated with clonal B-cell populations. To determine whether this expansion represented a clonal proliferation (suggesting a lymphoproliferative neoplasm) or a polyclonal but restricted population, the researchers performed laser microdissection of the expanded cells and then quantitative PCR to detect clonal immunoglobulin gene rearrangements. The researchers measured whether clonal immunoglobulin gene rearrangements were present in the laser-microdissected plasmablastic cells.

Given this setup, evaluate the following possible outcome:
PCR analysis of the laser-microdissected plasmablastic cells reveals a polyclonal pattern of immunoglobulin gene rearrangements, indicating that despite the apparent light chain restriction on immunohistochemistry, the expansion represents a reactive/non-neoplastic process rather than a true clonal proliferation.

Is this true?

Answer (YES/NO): YES